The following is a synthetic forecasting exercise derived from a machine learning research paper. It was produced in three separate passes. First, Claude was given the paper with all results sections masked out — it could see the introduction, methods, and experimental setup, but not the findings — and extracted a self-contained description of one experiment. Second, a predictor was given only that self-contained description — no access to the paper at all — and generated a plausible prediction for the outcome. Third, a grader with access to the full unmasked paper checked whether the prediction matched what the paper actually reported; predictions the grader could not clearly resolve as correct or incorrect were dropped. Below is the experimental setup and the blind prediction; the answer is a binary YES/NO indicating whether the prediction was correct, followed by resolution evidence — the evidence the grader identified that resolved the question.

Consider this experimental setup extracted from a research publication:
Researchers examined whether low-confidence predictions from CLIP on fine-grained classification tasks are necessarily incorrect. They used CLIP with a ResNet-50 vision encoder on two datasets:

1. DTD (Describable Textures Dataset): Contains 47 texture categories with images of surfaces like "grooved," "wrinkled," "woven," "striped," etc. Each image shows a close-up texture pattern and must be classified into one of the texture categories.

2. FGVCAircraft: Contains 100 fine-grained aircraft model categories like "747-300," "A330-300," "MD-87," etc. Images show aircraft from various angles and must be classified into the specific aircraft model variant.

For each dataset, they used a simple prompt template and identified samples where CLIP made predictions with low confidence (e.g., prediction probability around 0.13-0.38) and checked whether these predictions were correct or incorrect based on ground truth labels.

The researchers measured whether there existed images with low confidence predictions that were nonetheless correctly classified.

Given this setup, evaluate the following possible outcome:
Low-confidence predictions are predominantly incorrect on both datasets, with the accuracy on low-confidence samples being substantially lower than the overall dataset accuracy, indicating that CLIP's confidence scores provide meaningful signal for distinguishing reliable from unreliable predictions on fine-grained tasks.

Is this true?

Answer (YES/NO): NO